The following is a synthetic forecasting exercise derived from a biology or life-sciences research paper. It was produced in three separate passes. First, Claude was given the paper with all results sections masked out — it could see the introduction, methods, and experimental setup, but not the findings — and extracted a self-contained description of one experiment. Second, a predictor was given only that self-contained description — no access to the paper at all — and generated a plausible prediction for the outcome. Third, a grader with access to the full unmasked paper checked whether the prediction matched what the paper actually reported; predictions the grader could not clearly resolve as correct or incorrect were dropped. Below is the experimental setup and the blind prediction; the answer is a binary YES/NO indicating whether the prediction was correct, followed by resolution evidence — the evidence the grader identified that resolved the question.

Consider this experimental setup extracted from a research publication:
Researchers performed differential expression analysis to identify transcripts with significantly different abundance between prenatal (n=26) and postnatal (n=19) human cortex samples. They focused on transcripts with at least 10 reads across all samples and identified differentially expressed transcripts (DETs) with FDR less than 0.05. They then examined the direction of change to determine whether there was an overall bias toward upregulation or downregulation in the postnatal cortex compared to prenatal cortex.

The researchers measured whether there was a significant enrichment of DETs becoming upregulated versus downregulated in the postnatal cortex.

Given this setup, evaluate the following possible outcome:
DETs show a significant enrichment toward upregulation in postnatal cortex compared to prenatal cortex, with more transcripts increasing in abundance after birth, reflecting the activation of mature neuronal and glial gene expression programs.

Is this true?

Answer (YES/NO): YES